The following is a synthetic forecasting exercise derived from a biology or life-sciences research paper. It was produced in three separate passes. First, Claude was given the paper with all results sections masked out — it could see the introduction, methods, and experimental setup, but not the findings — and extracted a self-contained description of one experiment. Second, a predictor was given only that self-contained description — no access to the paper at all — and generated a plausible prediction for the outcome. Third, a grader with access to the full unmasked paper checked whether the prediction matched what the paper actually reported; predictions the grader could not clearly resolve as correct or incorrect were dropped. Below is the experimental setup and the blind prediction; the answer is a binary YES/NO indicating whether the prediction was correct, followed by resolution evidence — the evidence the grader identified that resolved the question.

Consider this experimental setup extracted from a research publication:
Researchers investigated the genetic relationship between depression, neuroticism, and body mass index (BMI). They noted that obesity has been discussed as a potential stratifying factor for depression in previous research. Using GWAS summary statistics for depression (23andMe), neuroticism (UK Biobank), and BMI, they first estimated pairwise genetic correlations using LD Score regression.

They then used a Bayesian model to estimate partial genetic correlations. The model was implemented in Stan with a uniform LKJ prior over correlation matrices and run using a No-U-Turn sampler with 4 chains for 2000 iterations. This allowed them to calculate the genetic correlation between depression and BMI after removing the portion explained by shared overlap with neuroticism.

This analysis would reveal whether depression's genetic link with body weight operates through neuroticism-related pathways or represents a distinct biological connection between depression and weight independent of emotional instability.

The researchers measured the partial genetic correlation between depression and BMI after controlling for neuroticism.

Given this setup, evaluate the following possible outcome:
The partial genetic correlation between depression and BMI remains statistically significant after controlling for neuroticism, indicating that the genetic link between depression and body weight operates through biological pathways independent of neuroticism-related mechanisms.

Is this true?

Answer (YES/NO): YES